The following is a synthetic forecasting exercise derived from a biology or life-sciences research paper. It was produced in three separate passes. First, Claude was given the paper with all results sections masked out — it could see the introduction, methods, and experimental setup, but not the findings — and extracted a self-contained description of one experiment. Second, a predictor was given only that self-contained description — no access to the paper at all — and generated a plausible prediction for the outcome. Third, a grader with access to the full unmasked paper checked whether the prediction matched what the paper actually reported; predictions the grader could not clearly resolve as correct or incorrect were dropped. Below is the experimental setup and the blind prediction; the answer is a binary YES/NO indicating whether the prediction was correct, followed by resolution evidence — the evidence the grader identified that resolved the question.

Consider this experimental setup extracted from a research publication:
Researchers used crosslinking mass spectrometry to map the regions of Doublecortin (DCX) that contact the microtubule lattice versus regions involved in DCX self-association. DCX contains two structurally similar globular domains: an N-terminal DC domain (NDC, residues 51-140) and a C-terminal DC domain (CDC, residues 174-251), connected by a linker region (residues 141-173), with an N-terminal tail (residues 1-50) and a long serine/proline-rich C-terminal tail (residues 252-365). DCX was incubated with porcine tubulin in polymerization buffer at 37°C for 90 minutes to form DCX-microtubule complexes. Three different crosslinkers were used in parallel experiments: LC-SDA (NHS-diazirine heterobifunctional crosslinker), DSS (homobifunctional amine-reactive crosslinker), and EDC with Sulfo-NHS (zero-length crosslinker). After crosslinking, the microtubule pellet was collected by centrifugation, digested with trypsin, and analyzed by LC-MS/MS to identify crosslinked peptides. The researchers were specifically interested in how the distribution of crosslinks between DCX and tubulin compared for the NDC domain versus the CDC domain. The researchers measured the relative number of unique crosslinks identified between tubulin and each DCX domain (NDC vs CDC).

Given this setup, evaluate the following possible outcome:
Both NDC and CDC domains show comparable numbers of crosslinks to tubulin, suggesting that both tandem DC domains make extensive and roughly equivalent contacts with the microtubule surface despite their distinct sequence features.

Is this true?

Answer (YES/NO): NO